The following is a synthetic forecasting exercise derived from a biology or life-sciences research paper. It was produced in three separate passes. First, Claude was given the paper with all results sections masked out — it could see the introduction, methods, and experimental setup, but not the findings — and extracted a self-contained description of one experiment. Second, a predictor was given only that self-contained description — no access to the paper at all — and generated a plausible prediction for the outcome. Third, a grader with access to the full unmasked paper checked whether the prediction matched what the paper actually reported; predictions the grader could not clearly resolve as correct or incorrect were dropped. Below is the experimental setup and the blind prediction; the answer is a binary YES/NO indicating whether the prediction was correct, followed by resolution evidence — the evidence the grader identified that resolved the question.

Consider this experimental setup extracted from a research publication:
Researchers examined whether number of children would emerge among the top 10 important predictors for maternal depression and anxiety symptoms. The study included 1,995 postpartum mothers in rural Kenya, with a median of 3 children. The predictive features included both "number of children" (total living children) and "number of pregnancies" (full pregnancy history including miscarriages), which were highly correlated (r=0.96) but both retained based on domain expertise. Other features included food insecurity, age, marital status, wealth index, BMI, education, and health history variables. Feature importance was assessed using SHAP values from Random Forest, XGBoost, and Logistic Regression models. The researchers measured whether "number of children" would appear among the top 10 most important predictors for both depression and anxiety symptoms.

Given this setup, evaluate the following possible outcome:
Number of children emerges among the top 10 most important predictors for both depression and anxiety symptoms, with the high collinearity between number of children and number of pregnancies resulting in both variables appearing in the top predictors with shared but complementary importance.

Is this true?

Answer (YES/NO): NO